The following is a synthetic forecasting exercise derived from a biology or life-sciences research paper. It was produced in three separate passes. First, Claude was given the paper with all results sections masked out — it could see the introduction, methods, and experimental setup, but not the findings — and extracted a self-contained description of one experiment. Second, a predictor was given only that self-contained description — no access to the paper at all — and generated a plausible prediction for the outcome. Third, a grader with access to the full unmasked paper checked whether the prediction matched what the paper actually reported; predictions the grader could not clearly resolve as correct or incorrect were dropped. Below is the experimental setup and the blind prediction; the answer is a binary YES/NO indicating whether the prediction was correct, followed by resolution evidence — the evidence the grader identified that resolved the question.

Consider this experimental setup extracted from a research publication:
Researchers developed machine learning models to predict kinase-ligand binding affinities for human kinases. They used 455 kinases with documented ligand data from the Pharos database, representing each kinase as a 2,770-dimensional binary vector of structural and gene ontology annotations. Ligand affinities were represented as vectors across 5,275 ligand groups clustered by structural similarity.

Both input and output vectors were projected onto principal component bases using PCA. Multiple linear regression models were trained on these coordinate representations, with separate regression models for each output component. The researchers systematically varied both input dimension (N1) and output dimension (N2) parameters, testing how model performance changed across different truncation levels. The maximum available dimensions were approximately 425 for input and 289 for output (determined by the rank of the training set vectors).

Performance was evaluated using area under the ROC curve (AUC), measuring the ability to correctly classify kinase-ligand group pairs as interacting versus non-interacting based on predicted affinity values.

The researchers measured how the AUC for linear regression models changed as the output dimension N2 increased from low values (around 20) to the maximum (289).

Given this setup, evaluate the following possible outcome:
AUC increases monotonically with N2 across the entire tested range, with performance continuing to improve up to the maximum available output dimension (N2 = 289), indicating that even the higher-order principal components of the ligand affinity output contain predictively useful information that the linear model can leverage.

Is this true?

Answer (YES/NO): YES